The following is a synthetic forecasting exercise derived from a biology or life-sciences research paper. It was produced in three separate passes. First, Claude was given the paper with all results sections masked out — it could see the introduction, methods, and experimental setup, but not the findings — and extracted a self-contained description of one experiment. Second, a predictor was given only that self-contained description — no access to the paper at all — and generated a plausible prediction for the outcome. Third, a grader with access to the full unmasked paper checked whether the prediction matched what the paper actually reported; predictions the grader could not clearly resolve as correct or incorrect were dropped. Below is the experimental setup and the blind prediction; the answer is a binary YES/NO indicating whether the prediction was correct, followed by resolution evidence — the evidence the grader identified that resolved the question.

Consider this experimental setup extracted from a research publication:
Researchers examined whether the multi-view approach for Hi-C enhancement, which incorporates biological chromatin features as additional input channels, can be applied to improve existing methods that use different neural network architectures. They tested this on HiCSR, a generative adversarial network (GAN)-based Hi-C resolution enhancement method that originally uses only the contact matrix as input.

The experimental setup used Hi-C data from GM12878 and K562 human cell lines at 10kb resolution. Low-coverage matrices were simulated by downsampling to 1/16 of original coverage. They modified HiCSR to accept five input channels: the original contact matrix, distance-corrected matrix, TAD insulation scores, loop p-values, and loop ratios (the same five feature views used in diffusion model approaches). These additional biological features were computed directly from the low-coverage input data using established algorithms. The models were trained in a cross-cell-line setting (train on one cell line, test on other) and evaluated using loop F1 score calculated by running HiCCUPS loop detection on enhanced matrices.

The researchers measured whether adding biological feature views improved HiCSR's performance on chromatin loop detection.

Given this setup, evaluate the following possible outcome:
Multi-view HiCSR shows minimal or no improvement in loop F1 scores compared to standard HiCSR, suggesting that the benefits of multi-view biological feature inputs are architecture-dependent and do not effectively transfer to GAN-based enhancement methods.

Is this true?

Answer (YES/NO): YES